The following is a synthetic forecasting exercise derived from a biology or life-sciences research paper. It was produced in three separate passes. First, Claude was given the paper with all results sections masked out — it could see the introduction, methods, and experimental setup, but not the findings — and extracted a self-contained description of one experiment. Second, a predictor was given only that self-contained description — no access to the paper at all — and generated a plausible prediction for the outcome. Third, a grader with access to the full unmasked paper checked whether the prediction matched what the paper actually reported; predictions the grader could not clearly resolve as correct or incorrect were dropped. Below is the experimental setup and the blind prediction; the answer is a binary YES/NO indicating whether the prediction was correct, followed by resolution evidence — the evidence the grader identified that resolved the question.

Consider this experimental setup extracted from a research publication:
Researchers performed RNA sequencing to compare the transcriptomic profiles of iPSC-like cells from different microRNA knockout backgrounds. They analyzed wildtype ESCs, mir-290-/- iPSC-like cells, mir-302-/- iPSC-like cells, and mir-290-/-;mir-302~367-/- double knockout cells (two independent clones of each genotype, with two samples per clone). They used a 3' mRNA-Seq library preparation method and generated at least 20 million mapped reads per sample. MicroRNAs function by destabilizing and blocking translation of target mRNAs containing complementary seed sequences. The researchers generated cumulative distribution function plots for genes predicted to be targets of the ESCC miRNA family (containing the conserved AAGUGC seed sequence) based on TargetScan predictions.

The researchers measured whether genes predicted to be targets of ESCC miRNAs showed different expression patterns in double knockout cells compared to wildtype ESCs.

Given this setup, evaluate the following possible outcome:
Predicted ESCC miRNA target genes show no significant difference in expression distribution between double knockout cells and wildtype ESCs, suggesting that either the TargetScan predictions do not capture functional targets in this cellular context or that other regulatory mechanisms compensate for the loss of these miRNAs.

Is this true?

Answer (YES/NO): NO